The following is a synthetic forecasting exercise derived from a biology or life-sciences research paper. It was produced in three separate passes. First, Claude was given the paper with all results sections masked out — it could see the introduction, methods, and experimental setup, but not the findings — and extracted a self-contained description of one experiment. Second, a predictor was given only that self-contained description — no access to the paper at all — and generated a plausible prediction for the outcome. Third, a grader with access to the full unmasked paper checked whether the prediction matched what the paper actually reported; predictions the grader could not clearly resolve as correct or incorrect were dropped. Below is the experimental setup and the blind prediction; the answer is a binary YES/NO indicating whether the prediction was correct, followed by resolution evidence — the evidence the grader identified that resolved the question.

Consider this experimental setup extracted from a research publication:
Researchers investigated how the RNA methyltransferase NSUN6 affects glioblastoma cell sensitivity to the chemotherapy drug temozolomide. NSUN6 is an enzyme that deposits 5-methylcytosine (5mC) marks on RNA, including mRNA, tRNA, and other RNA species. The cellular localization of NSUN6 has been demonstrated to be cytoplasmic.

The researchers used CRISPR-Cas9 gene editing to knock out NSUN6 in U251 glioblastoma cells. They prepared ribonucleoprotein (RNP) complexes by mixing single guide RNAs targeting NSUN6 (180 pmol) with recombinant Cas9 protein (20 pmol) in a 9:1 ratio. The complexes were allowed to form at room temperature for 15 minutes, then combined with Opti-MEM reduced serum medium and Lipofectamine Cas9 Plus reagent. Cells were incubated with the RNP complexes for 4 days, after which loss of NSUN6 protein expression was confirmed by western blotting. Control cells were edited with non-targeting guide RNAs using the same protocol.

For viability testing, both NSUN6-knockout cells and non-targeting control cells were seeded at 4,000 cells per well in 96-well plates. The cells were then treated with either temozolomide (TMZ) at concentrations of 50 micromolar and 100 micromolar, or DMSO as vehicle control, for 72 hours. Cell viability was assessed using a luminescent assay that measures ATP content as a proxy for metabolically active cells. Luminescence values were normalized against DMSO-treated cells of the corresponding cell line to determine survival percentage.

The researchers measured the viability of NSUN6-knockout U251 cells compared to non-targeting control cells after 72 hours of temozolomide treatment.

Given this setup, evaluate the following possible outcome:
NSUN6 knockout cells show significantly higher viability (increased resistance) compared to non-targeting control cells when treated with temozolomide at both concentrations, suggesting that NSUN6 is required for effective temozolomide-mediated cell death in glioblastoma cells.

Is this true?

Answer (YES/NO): YES